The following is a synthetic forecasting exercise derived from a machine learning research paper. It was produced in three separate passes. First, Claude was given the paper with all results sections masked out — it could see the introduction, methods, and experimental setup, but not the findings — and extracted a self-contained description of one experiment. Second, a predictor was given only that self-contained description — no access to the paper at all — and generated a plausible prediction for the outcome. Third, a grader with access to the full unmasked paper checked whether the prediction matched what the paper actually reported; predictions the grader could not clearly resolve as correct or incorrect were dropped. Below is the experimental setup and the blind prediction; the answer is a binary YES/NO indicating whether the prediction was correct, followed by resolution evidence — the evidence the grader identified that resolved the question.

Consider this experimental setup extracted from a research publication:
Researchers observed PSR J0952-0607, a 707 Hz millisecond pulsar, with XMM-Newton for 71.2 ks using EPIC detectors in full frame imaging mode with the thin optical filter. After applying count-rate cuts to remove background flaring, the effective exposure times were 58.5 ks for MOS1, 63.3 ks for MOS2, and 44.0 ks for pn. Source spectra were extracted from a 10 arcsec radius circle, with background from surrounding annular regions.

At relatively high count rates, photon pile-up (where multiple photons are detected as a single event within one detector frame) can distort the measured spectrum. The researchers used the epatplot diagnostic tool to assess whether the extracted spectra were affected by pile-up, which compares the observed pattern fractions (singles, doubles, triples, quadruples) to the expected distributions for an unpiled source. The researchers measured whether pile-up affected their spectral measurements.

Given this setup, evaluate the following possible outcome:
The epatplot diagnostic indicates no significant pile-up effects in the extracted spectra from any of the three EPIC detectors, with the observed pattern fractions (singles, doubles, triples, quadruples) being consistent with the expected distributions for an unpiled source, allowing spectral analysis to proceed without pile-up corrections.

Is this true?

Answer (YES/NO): YES